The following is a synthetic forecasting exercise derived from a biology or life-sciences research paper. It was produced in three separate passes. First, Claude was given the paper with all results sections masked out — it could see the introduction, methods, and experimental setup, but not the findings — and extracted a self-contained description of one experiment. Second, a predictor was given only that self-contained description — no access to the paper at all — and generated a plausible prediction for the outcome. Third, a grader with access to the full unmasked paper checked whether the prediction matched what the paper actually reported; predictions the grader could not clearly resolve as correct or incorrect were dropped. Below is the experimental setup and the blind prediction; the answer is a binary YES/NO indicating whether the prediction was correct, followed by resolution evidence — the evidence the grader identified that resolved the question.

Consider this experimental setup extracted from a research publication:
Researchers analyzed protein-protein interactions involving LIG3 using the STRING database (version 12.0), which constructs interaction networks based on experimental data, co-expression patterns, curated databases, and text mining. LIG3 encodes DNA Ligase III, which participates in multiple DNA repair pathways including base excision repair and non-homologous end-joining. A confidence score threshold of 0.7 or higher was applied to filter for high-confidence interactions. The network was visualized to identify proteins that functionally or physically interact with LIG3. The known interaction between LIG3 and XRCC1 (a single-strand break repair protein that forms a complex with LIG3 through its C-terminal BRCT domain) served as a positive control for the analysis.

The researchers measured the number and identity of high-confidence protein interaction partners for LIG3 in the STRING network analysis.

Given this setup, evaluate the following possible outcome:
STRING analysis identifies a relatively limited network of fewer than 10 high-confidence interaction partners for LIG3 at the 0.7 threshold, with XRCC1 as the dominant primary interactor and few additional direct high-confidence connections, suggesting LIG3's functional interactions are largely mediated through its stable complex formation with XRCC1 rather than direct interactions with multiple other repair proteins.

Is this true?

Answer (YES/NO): NO